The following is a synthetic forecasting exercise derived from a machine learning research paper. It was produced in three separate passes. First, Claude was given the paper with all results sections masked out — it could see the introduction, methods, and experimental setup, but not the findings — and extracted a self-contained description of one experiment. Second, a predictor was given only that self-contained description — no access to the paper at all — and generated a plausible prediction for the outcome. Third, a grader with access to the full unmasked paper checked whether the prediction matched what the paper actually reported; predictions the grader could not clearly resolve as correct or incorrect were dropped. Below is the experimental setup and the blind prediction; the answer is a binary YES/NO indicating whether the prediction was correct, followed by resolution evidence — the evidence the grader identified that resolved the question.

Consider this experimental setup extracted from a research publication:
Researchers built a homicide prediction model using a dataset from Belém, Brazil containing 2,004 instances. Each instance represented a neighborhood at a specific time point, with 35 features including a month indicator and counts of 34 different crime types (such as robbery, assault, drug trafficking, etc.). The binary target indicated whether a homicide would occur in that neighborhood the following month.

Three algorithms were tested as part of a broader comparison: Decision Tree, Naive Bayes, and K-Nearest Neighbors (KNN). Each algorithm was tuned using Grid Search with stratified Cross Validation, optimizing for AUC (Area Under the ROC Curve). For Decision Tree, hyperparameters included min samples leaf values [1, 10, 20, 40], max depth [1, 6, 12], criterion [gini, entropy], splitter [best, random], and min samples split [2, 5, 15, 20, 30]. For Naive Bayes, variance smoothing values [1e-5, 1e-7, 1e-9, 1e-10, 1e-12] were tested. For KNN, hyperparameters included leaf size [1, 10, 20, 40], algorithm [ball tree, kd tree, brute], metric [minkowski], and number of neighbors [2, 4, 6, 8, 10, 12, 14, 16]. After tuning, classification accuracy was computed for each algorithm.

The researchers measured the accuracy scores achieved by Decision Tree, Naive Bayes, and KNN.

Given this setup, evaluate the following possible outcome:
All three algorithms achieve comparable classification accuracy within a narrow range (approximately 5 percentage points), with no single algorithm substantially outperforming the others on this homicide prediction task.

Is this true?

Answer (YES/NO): YES